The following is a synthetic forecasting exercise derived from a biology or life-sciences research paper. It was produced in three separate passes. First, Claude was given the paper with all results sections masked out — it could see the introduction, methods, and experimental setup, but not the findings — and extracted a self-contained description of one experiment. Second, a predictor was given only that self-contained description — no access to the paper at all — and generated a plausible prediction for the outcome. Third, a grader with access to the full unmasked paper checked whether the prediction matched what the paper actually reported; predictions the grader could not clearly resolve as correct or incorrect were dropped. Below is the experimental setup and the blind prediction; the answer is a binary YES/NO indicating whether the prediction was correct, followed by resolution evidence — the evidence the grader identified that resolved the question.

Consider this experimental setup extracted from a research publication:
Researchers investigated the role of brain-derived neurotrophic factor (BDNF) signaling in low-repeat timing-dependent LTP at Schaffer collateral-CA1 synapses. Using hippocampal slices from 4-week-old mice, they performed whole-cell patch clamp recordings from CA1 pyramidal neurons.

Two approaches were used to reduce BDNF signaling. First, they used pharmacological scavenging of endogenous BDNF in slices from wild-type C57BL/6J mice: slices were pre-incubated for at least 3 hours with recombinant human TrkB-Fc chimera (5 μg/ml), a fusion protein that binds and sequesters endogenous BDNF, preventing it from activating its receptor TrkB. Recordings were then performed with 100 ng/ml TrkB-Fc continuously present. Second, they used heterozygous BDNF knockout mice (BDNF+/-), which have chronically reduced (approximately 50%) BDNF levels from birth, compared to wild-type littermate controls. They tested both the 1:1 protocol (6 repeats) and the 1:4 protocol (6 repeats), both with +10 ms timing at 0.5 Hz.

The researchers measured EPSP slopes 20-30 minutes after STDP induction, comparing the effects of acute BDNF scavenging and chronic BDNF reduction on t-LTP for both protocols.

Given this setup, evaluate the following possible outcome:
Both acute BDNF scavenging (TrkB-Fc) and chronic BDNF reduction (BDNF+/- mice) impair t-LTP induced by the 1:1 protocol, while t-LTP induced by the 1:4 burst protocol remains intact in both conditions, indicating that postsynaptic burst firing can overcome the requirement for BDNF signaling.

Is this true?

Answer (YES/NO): NO